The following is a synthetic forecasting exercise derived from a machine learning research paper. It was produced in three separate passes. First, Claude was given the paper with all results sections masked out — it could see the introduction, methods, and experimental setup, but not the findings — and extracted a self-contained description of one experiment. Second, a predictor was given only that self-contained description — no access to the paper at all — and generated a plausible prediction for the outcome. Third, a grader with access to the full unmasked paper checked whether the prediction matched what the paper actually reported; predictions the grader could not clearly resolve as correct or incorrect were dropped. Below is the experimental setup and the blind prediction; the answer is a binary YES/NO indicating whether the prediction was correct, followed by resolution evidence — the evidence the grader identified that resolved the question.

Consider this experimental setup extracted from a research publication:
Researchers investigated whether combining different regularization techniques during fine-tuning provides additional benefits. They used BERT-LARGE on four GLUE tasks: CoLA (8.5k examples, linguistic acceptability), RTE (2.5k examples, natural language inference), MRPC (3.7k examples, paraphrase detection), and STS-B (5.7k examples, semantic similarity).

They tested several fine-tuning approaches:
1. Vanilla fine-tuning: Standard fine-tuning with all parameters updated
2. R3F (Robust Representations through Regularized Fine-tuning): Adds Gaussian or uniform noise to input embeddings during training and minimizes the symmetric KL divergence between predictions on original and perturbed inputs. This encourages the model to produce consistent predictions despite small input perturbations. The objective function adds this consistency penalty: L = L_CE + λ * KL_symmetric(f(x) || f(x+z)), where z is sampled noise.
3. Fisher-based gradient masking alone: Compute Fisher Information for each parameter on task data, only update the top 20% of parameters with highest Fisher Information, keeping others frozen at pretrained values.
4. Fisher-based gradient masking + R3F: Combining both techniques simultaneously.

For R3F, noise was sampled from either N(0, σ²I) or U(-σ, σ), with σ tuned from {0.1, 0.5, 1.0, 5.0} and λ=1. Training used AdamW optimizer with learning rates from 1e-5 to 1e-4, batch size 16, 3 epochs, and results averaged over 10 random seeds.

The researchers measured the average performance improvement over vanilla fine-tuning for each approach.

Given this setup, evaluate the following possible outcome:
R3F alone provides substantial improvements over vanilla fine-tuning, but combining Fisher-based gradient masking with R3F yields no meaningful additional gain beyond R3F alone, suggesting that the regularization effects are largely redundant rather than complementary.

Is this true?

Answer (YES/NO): NO